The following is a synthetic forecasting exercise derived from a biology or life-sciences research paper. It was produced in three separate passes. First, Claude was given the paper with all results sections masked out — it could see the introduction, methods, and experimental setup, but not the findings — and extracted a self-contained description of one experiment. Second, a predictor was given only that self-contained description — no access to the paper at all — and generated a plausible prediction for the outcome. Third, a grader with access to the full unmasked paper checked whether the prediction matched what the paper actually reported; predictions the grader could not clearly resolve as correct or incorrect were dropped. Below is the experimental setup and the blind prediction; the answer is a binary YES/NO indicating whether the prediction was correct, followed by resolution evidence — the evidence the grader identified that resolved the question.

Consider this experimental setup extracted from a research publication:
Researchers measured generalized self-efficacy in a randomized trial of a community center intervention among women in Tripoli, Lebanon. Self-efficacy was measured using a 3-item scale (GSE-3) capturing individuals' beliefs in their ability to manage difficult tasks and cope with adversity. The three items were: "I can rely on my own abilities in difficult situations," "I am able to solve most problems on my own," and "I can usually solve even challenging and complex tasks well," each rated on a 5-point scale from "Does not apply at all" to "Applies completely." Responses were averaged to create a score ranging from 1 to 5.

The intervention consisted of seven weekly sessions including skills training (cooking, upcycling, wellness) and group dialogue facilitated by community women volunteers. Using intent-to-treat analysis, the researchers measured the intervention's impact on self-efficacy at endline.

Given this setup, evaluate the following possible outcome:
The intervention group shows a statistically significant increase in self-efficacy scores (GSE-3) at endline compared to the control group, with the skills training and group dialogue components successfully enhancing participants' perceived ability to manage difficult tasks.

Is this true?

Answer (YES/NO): NO